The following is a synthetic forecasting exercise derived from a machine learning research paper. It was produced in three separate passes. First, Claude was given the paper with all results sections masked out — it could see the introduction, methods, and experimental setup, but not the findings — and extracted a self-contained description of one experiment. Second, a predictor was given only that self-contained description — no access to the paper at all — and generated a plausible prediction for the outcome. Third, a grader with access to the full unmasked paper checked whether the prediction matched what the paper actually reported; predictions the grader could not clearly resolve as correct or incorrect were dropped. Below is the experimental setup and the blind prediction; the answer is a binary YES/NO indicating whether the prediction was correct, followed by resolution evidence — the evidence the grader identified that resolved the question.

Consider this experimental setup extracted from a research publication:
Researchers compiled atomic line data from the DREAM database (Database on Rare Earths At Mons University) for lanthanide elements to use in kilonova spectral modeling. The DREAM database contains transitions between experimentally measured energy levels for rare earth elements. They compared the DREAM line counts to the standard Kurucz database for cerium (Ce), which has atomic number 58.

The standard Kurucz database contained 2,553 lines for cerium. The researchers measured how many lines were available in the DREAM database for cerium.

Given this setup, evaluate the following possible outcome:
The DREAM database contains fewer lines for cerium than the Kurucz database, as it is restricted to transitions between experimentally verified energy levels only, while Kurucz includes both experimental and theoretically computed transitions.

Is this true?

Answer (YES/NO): NO